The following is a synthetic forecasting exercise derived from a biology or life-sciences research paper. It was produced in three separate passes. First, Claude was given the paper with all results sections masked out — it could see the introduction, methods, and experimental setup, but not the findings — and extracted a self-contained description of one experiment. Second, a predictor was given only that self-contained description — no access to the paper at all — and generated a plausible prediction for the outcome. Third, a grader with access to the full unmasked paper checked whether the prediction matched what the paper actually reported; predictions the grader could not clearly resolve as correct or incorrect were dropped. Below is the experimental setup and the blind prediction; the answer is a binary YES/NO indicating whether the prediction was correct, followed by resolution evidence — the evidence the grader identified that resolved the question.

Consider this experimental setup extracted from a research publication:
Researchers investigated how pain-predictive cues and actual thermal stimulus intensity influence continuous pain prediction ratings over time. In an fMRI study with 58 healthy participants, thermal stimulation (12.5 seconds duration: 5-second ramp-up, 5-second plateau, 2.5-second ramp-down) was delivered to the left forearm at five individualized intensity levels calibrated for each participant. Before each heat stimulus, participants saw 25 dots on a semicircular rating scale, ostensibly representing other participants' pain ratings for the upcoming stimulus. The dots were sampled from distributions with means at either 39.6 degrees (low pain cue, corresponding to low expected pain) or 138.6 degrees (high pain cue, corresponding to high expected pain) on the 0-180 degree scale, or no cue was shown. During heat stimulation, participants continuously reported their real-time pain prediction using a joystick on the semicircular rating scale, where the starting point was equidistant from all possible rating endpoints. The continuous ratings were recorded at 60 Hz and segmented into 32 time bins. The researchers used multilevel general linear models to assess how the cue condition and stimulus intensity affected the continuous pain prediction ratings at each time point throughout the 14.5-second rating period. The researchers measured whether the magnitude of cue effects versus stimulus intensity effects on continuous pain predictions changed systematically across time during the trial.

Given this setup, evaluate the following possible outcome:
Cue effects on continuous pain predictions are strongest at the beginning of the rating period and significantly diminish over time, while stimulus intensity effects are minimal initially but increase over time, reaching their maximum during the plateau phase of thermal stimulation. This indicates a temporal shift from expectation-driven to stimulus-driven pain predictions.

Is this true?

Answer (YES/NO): YES